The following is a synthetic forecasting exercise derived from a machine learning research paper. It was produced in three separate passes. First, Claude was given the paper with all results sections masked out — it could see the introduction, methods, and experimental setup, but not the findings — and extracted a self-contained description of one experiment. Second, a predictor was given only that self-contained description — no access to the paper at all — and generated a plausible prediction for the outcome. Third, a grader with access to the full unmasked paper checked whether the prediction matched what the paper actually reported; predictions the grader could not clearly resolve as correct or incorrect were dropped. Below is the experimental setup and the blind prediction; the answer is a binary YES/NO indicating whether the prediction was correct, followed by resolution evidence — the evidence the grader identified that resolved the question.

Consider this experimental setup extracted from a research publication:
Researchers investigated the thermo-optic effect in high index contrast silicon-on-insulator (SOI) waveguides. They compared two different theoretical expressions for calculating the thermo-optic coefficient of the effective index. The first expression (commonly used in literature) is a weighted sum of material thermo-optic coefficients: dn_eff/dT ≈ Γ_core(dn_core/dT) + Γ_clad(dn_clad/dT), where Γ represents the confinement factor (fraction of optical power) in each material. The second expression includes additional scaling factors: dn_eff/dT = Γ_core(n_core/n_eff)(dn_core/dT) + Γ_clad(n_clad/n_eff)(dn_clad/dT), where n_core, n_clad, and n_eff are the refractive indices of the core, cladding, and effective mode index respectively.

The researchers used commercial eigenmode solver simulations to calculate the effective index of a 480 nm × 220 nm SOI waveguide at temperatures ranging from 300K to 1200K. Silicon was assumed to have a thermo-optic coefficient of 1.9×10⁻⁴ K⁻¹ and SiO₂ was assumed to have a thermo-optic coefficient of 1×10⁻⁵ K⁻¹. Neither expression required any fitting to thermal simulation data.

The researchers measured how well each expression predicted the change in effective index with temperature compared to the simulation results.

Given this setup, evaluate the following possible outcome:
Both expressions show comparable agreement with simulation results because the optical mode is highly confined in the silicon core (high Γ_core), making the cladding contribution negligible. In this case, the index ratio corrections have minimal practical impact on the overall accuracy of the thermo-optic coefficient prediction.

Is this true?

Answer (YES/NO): NO